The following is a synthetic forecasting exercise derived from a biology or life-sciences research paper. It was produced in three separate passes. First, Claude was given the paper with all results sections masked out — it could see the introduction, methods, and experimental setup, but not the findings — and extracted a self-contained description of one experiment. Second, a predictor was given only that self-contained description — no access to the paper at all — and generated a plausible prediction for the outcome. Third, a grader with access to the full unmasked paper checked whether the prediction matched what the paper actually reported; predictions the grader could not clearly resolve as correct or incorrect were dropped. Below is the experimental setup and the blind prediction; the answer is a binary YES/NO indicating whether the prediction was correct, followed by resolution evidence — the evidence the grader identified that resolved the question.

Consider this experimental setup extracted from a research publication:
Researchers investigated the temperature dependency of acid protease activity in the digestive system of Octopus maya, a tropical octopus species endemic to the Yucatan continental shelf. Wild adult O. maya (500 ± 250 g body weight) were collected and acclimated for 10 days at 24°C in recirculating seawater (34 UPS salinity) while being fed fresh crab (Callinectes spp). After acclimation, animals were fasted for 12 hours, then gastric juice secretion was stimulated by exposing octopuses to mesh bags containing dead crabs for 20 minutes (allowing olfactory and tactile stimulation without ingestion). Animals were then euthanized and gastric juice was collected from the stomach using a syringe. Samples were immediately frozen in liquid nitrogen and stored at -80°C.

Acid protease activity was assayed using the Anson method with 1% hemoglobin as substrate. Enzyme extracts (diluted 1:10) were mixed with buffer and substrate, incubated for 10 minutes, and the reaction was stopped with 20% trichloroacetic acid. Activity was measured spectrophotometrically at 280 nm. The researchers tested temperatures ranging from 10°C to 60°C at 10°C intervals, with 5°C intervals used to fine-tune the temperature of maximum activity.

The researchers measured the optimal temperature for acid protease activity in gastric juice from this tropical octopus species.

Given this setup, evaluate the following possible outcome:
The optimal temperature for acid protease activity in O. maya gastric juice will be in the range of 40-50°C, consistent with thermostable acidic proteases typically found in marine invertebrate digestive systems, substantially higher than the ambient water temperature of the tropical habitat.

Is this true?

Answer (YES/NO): YES